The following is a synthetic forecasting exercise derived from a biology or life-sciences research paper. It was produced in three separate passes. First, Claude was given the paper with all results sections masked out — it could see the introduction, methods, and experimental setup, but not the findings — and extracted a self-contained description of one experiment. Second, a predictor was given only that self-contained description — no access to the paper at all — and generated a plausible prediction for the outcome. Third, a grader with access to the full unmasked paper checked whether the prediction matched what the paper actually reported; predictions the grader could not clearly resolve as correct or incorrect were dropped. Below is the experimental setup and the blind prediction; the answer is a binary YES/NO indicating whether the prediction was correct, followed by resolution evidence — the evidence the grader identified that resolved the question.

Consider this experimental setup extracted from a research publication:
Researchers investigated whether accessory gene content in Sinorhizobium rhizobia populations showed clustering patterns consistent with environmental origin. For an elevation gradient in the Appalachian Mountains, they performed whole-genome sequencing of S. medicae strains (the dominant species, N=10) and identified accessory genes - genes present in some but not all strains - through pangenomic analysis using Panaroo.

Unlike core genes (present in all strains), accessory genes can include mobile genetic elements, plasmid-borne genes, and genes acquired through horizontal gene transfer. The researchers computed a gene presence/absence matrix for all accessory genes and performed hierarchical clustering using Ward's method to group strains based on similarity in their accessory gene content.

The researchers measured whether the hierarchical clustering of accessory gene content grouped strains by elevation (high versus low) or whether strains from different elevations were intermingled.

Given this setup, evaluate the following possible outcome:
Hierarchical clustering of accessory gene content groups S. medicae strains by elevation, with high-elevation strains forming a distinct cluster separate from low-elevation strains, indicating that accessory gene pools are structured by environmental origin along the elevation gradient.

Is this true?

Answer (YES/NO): NO